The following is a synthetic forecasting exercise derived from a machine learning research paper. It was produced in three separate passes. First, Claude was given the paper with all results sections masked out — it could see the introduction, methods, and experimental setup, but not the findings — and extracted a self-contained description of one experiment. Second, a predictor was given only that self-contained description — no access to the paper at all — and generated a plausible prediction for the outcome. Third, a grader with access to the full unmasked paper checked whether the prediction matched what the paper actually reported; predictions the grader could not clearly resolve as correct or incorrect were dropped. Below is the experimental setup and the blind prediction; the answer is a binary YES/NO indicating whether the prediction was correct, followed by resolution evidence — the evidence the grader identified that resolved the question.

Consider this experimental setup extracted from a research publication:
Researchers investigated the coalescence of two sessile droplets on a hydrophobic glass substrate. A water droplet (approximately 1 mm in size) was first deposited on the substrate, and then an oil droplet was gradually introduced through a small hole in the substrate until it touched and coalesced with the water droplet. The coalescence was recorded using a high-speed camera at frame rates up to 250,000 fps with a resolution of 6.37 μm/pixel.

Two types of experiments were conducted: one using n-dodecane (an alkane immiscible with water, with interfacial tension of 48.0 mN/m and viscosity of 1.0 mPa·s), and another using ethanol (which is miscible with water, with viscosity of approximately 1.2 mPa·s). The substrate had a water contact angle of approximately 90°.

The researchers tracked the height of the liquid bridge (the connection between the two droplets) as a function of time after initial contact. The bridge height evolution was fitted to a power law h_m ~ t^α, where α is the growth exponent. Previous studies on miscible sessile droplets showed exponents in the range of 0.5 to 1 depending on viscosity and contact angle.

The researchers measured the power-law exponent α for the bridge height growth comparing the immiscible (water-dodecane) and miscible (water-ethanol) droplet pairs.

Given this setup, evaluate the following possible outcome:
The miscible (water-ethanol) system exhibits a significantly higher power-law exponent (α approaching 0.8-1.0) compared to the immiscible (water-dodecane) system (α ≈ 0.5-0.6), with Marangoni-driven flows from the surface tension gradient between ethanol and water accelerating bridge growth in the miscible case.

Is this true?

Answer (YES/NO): NO